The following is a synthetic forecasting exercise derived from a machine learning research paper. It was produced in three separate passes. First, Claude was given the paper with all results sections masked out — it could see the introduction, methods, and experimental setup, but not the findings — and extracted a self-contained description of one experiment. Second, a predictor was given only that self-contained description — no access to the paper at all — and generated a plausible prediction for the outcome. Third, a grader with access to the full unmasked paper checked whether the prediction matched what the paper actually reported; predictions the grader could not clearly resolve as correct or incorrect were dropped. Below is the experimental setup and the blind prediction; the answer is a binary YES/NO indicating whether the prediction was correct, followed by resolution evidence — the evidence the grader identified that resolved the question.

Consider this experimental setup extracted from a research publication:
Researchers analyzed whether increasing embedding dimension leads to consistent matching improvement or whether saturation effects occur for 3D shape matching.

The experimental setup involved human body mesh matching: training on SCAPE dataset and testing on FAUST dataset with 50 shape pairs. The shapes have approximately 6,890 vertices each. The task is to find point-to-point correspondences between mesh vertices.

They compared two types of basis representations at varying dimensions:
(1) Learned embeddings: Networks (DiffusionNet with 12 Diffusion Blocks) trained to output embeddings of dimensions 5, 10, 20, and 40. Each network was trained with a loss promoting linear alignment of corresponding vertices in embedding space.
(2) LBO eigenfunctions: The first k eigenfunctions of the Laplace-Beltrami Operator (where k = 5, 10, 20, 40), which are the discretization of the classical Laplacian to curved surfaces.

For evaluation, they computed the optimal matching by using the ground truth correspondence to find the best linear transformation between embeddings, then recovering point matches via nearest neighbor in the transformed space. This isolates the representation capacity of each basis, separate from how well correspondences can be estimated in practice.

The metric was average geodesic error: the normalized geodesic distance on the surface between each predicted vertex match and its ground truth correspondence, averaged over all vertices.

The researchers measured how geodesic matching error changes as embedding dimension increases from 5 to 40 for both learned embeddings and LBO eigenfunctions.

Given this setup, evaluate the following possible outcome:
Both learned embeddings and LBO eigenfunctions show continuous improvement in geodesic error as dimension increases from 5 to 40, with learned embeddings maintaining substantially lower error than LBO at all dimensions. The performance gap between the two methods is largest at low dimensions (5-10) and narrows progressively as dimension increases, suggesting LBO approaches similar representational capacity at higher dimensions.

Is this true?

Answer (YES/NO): NO